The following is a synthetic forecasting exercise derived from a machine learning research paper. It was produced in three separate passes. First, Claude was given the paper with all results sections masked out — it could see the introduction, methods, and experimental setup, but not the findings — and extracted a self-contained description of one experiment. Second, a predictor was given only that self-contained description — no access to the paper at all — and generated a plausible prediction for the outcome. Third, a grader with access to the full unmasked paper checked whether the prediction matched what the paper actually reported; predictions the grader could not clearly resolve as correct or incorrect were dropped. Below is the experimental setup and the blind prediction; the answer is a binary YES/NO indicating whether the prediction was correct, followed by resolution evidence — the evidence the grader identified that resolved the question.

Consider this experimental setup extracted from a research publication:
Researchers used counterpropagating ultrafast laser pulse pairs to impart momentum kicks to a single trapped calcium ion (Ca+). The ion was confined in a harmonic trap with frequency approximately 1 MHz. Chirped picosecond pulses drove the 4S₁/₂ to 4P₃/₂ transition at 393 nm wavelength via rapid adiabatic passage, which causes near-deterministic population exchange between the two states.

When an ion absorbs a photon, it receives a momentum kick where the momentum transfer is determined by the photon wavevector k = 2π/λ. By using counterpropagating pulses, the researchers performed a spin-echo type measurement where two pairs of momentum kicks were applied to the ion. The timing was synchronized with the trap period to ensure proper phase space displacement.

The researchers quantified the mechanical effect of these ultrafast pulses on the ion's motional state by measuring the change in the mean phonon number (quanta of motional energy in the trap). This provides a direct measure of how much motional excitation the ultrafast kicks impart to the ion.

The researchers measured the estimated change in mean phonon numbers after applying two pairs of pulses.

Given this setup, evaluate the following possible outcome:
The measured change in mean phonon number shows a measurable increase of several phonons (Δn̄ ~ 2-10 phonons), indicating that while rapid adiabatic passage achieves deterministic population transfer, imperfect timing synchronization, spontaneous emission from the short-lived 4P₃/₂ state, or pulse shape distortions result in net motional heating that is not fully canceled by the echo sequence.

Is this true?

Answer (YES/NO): NO